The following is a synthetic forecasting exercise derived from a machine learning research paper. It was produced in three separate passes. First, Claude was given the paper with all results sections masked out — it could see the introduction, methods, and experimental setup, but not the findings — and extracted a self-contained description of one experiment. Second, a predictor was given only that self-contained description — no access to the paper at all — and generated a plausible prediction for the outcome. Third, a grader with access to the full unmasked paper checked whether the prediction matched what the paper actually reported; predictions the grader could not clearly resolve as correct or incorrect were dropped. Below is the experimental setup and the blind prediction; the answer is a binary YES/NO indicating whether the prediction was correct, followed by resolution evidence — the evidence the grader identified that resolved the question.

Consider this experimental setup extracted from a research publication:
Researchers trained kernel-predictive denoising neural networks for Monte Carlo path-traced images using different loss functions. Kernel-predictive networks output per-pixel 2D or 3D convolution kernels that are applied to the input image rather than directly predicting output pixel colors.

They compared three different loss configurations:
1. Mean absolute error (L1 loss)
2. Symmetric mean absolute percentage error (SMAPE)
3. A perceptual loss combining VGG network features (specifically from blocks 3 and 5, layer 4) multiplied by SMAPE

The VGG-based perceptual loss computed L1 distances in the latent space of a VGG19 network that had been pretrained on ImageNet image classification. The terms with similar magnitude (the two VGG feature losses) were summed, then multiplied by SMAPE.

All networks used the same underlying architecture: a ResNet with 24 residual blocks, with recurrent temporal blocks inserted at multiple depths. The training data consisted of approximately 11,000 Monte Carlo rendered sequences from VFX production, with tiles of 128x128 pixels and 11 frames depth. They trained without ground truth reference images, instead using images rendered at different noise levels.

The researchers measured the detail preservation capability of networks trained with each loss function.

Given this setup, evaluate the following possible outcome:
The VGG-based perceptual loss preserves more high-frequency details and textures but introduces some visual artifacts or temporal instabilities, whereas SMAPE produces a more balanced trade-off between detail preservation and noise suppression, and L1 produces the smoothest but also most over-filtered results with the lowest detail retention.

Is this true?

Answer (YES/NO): NO